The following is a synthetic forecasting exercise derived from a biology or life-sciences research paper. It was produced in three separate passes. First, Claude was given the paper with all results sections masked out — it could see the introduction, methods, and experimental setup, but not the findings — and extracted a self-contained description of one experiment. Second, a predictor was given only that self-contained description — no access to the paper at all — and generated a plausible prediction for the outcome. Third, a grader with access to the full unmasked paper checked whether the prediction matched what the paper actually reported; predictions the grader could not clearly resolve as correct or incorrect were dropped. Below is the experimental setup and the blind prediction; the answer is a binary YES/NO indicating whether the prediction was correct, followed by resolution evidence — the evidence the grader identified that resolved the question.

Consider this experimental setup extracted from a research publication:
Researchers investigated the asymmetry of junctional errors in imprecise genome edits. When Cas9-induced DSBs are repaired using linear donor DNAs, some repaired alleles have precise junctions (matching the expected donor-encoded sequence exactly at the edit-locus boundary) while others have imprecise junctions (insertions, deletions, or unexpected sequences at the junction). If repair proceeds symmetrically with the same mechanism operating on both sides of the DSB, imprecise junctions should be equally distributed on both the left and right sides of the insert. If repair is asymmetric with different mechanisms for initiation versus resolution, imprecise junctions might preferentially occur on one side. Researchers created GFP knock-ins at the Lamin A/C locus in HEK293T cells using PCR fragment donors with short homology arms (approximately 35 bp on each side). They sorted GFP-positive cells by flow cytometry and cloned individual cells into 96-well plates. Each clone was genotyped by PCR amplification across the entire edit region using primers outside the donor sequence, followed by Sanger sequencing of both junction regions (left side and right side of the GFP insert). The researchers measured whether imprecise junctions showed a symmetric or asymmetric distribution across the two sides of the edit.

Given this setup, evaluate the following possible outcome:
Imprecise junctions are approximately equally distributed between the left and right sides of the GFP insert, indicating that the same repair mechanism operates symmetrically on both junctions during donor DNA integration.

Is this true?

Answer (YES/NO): NO